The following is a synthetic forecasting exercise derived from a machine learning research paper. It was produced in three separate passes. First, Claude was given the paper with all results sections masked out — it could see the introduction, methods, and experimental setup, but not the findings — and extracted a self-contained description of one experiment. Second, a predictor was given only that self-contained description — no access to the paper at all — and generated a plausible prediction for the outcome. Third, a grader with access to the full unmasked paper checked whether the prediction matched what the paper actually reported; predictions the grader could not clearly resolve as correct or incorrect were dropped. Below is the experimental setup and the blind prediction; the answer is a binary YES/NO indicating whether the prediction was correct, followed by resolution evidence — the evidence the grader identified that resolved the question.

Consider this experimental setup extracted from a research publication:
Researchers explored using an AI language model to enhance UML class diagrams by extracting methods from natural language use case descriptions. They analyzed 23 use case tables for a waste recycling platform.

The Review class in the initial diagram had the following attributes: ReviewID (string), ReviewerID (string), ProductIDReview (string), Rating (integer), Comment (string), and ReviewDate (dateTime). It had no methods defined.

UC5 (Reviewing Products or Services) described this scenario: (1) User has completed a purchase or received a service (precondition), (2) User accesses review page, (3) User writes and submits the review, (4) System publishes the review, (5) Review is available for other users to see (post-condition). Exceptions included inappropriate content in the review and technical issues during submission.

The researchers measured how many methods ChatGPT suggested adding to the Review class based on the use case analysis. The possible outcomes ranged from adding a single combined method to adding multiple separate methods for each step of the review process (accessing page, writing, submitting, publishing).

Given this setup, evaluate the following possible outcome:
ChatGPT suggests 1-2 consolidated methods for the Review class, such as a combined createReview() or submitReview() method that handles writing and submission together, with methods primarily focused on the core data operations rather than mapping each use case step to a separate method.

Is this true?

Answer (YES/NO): YES